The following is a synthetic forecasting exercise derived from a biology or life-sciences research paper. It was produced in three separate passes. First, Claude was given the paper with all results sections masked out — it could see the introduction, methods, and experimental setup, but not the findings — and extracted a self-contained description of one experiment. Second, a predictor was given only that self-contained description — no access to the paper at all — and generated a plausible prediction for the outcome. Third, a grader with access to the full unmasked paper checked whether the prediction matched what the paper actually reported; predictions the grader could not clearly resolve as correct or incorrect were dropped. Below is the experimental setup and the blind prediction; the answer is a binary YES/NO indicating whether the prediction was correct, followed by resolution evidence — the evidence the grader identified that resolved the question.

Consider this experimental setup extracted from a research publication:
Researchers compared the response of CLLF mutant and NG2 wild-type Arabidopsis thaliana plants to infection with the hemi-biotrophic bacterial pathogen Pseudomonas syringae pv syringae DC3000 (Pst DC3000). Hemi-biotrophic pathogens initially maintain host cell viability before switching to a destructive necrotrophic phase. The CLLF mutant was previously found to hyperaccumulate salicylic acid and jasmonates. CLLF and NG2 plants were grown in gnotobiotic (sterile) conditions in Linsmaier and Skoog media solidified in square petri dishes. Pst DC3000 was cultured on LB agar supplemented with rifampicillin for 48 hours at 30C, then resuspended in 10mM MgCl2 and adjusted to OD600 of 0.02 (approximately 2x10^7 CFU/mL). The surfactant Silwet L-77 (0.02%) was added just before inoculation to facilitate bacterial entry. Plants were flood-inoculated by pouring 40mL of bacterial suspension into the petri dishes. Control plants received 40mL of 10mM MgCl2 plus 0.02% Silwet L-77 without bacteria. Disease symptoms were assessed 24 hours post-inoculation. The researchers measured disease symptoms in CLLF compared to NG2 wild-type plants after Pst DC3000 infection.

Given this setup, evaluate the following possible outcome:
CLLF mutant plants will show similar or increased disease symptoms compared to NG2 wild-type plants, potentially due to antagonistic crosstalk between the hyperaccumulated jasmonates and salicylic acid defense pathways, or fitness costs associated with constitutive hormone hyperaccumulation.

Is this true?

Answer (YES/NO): NO